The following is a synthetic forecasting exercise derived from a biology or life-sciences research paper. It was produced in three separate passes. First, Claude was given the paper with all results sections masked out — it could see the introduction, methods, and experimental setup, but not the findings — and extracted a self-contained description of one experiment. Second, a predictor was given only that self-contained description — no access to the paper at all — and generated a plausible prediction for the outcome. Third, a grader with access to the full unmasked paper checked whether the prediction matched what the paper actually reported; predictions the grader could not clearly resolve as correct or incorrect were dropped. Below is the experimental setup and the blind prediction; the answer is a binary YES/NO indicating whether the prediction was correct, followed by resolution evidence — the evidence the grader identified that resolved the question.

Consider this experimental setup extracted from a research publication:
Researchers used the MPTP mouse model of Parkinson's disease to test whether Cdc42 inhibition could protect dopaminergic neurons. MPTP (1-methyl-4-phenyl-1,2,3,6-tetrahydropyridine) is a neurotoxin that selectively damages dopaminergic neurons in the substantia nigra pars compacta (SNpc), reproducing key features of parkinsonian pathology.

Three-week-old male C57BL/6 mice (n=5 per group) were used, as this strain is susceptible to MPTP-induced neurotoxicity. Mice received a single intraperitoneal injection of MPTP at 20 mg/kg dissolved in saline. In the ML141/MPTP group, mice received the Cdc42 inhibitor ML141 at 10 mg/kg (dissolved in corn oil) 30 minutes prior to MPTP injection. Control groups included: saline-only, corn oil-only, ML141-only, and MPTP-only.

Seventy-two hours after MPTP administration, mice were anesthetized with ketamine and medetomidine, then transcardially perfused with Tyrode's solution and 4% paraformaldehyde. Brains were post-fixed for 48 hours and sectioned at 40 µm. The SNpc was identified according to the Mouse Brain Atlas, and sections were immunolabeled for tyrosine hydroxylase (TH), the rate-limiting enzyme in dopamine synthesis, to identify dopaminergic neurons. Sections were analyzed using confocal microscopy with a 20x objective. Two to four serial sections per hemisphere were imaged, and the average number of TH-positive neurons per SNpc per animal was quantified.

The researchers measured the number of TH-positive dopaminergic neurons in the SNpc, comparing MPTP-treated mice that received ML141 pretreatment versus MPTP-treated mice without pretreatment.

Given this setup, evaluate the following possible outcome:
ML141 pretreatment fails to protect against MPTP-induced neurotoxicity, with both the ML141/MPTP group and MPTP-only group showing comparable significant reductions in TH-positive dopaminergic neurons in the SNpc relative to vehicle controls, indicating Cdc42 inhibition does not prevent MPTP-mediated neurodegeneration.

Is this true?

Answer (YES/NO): NO